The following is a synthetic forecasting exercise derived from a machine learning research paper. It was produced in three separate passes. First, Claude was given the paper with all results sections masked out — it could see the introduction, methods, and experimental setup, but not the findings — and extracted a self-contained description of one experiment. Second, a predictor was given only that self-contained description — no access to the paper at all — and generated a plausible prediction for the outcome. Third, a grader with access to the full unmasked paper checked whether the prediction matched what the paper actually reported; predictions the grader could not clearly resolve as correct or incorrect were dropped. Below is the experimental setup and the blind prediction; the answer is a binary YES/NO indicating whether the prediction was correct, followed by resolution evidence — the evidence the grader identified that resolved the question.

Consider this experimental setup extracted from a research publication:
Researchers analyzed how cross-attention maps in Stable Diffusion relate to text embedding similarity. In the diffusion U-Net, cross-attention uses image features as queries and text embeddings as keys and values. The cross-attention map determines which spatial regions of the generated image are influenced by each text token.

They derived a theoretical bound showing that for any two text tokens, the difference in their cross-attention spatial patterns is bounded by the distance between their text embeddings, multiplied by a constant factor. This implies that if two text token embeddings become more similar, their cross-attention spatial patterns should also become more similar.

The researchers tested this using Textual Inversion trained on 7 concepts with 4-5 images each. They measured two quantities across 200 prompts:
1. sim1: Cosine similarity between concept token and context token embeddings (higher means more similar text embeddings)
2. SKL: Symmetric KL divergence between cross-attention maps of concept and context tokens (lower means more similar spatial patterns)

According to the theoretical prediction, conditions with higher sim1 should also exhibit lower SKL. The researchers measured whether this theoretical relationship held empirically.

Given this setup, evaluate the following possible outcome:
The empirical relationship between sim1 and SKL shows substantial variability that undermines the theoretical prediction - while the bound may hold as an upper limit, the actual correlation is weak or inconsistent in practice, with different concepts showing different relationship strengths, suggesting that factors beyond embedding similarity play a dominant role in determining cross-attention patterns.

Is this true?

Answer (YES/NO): NO